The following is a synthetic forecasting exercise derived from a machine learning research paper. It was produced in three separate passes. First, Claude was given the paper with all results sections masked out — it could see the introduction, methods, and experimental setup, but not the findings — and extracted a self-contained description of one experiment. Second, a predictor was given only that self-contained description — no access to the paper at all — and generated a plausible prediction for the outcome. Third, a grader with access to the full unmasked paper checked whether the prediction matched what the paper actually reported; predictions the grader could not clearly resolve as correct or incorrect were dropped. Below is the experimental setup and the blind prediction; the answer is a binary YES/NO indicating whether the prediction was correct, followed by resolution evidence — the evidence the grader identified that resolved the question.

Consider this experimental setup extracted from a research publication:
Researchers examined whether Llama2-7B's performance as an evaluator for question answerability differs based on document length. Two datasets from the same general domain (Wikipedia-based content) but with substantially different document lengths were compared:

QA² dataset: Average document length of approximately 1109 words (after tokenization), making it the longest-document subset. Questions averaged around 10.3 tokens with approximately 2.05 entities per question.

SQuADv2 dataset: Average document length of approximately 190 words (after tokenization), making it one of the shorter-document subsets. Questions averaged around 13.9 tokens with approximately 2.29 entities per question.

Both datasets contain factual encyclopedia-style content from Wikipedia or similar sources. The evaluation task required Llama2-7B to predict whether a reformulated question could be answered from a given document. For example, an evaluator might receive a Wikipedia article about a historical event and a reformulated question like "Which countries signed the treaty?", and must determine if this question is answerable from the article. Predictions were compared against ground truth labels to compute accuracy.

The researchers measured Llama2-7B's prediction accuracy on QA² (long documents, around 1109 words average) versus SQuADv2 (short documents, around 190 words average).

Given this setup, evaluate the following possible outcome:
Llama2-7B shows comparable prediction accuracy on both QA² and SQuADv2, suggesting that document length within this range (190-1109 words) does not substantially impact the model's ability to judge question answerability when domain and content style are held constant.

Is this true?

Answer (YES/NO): NO